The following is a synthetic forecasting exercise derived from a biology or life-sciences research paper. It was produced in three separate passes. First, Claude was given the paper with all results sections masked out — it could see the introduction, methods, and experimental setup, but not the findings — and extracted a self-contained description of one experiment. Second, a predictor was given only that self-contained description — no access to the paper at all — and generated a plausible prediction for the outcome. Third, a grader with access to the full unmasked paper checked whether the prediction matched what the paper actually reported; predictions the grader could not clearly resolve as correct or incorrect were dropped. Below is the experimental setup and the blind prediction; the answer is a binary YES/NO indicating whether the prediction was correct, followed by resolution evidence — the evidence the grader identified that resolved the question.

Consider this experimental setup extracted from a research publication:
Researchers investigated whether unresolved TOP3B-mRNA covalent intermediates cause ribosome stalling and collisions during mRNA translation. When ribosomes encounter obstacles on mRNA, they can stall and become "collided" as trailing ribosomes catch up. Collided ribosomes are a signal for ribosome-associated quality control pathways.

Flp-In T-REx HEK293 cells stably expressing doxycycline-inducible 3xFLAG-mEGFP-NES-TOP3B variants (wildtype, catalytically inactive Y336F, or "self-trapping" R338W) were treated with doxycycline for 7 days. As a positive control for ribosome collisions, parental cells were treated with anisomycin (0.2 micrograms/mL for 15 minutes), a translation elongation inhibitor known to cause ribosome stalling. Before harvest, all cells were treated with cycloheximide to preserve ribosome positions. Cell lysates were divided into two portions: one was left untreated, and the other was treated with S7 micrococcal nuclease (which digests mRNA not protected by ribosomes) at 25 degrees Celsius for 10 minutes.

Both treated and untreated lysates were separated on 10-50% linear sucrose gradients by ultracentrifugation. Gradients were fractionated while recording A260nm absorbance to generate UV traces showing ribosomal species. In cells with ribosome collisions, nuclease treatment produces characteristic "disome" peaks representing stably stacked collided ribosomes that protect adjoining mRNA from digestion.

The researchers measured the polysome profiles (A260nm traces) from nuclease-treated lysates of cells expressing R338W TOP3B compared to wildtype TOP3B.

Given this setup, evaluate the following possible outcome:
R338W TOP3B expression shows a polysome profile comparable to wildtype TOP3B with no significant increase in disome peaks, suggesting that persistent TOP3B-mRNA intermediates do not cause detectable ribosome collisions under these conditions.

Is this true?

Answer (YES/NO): NO